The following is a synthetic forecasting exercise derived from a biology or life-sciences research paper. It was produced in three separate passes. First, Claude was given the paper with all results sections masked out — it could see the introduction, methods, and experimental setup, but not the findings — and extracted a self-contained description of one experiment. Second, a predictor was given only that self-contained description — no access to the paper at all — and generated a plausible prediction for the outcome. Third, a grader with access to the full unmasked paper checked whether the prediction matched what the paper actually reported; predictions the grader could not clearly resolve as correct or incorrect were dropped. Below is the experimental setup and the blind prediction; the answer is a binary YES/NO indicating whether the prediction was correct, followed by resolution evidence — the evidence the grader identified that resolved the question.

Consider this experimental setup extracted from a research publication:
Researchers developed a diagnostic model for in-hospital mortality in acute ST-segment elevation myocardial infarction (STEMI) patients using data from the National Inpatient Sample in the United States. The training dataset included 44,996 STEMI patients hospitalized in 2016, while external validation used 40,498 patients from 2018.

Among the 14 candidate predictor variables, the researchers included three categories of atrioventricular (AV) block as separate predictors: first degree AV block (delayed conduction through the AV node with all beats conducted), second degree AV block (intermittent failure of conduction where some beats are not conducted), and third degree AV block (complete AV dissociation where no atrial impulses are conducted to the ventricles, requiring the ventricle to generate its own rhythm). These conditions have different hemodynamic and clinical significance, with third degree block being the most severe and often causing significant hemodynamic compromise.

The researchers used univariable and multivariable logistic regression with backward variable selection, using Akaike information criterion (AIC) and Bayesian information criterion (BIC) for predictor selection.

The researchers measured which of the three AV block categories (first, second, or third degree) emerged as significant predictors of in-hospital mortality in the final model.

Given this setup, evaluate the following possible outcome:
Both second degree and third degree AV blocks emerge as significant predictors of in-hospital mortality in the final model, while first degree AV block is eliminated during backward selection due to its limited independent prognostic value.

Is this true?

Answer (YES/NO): NO